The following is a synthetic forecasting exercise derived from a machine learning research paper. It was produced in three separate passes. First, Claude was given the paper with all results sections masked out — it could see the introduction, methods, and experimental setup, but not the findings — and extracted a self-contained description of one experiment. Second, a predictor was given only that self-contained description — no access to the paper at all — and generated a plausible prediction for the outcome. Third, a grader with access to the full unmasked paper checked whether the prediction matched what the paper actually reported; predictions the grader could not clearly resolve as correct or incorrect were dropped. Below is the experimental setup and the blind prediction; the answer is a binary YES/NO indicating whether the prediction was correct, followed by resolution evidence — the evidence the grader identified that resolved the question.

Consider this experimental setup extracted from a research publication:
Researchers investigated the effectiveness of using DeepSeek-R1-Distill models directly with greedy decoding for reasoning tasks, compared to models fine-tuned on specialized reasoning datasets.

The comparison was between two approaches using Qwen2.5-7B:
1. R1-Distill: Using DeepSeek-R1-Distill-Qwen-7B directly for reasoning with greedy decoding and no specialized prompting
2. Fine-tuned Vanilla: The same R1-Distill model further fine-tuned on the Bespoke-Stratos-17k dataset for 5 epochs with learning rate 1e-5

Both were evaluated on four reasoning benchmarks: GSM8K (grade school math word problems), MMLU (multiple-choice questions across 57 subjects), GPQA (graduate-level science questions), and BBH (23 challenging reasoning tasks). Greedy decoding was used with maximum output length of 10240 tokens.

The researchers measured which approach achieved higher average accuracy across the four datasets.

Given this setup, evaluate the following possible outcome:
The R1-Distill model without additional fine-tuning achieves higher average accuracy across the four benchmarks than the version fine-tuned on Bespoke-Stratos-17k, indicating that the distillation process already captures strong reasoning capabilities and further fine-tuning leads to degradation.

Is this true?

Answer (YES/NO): NO